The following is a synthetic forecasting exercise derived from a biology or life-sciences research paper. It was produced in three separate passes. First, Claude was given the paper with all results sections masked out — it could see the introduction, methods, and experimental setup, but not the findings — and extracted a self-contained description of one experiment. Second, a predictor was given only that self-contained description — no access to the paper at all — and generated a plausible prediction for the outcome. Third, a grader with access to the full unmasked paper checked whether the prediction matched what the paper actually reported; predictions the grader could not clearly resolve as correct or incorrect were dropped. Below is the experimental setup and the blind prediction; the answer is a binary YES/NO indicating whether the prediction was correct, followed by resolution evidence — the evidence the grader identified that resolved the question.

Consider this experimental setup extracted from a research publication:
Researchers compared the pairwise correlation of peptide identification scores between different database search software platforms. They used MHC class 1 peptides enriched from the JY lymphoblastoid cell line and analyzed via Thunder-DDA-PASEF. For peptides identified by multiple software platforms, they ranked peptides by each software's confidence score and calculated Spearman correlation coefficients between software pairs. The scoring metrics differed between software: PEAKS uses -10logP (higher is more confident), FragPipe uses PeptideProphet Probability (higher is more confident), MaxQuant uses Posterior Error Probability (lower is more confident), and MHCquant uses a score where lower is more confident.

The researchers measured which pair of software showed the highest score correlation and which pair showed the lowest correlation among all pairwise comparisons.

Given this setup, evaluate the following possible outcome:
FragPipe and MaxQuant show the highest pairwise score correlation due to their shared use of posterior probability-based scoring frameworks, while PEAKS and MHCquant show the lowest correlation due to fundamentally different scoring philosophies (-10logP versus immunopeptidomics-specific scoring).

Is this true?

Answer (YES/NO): NO